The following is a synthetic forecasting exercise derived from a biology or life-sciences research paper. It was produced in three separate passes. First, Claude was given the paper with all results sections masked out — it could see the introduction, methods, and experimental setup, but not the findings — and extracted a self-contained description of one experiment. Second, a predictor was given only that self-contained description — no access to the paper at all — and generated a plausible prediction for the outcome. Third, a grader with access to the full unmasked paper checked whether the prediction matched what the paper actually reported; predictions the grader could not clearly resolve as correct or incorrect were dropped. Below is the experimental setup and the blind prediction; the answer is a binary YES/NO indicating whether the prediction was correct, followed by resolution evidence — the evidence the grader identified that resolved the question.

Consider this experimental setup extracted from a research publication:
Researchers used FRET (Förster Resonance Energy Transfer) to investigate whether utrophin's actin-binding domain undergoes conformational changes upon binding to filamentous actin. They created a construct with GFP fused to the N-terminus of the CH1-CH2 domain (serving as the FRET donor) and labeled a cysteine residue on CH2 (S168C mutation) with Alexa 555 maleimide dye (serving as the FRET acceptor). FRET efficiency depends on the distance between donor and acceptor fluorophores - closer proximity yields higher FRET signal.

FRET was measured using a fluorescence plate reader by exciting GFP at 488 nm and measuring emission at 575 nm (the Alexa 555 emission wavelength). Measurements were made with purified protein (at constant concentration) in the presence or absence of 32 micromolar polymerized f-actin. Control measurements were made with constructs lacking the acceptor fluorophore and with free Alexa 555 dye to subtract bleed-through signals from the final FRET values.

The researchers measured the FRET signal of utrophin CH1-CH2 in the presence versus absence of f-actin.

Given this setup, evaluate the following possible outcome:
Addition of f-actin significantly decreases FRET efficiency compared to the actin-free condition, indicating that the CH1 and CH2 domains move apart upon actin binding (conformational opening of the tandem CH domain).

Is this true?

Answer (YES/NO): YES